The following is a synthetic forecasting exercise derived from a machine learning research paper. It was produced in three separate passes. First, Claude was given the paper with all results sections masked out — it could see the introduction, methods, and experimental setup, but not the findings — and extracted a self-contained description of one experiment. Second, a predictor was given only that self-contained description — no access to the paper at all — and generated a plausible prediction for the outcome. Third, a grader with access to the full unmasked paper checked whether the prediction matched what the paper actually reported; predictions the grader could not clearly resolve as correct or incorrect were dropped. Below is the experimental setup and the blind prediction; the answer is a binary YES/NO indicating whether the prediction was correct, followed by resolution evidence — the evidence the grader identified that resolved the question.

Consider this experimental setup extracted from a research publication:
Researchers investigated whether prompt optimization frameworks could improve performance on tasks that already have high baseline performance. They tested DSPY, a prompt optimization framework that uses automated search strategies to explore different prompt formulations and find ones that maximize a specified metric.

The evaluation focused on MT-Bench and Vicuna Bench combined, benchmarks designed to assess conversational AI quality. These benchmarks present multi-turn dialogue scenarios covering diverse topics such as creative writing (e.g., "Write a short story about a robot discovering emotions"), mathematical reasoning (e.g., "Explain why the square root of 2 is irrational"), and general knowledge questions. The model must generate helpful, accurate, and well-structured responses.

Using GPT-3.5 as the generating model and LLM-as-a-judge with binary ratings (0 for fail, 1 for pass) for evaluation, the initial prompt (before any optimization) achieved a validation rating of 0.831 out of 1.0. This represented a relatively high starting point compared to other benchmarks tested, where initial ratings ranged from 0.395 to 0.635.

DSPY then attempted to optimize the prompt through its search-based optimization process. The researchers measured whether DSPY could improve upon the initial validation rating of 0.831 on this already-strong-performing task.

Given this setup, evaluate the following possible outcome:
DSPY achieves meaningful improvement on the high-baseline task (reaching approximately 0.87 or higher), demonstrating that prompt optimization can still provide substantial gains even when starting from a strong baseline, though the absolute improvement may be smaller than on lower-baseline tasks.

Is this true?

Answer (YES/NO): NO